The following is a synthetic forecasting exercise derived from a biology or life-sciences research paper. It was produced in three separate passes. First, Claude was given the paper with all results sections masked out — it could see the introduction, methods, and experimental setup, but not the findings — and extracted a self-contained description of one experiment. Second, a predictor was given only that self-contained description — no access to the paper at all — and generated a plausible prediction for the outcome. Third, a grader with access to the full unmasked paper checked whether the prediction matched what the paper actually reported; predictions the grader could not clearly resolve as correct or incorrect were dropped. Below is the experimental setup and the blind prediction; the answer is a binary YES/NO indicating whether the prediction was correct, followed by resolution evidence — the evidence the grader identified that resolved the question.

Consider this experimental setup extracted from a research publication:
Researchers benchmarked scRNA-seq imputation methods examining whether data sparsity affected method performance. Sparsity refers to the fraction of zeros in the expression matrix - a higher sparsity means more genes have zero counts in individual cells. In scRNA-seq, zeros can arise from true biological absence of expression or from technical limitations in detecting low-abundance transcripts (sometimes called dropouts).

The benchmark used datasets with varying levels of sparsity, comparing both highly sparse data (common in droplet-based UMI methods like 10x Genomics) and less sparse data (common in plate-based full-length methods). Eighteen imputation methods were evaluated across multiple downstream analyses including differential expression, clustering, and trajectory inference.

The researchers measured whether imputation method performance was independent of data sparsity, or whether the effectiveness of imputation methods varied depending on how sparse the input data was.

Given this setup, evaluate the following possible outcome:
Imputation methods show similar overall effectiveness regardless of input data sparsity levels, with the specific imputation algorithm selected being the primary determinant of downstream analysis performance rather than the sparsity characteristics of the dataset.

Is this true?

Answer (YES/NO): NO